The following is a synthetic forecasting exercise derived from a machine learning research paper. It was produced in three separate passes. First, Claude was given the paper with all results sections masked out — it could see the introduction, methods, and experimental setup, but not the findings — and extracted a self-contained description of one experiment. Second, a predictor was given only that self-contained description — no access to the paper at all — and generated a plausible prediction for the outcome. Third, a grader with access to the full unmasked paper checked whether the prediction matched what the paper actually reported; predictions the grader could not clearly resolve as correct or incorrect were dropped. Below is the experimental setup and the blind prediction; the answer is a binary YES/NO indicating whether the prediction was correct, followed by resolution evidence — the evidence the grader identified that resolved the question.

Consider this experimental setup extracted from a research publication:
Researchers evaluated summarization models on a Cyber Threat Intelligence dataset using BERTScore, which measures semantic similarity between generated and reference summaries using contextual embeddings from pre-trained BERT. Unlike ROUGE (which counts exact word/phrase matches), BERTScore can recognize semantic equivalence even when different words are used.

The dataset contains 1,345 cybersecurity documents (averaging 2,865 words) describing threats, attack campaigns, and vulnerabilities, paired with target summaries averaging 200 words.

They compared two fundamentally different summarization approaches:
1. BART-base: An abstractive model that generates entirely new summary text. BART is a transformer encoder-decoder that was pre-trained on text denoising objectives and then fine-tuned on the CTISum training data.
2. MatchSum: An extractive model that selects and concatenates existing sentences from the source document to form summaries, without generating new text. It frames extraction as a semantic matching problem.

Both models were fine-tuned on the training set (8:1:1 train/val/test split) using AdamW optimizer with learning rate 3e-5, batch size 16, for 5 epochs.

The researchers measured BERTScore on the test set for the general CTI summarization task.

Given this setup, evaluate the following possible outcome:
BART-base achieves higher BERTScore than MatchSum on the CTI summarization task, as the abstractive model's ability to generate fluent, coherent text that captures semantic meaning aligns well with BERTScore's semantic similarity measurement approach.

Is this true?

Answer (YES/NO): NO